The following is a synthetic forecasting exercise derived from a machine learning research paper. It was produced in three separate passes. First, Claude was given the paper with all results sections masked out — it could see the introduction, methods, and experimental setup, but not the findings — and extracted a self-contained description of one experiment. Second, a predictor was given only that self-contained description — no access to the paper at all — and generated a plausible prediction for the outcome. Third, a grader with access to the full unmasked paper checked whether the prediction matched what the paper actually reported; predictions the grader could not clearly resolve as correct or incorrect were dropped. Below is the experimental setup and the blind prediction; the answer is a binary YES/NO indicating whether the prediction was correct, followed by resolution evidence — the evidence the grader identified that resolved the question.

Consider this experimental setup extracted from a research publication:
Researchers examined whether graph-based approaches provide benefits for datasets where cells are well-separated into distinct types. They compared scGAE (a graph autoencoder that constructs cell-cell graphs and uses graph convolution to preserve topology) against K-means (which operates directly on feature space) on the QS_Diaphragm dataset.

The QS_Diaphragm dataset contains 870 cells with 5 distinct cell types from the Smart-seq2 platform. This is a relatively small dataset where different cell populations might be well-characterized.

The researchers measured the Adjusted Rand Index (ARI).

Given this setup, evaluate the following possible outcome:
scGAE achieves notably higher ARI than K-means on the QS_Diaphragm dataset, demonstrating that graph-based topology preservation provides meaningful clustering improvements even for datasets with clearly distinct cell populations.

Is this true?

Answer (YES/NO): NO